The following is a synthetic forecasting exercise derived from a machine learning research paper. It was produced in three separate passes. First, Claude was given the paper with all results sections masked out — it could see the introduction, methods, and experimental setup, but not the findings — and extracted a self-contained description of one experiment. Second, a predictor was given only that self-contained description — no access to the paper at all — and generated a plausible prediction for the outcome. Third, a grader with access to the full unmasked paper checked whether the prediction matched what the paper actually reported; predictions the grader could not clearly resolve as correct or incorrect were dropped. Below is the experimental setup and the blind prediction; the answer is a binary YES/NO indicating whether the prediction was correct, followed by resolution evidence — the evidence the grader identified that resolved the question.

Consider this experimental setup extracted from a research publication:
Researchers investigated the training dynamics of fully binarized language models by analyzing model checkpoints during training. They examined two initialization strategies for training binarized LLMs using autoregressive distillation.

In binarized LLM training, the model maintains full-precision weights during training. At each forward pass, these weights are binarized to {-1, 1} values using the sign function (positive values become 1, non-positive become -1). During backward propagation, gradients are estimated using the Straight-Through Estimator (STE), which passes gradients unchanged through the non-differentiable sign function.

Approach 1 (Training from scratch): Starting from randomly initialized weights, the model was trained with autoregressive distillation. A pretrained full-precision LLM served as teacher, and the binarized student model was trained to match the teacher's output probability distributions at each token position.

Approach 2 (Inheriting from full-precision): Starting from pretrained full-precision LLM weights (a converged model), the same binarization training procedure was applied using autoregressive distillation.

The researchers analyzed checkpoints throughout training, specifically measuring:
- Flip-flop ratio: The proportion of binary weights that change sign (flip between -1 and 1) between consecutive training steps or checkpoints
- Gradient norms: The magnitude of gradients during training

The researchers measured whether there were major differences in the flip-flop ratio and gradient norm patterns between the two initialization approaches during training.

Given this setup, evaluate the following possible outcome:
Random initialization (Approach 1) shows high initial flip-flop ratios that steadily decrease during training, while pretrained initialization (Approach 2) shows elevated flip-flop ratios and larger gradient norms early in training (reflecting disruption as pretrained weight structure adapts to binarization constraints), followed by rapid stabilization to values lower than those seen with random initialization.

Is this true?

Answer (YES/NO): NO